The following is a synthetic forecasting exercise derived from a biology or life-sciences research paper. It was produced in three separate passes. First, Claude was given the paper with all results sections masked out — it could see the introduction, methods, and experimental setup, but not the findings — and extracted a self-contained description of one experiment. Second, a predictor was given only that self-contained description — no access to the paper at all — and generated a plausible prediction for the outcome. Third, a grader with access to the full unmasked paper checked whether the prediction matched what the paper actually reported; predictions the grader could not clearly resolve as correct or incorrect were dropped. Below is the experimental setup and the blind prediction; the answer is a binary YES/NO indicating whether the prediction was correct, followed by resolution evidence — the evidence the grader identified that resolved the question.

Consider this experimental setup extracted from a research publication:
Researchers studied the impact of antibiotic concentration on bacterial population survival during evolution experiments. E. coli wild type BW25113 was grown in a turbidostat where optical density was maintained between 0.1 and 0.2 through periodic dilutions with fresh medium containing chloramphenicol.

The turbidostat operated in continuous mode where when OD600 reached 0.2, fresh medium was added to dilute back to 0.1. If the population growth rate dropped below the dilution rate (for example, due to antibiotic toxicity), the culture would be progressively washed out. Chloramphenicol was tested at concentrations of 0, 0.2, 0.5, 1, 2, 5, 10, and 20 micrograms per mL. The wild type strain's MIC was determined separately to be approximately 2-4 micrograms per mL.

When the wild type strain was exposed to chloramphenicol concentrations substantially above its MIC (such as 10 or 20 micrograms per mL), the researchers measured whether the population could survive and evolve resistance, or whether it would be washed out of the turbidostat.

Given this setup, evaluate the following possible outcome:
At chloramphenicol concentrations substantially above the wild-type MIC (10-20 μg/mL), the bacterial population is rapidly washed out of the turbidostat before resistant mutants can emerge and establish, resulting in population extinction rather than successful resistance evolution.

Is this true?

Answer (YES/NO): YES